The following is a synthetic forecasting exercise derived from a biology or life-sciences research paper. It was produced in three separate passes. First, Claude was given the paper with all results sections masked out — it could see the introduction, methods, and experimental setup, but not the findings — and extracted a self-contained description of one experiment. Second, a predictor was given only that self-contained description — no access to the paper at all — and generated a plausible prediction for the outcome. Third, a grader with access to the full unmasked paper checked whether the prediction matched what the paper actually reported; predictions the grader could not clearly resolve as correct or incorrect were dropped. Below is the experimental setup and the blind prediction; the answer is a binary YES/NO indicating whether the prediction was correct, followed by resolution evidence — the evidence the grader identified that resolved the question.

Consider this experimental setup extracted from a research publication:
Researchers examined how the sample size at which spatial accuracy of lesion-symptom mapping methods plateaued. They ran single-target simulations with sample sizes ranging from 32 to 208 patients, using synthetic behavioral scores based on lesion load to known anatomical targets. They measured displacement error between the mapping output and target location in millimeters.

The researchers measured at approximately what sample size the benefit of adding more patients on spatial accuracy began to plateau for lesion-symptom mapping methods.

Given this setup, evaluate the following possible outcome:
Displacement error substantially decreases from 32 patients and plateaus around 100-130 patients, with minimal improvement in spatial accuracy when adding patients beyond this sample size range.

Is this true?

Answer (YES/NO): YES